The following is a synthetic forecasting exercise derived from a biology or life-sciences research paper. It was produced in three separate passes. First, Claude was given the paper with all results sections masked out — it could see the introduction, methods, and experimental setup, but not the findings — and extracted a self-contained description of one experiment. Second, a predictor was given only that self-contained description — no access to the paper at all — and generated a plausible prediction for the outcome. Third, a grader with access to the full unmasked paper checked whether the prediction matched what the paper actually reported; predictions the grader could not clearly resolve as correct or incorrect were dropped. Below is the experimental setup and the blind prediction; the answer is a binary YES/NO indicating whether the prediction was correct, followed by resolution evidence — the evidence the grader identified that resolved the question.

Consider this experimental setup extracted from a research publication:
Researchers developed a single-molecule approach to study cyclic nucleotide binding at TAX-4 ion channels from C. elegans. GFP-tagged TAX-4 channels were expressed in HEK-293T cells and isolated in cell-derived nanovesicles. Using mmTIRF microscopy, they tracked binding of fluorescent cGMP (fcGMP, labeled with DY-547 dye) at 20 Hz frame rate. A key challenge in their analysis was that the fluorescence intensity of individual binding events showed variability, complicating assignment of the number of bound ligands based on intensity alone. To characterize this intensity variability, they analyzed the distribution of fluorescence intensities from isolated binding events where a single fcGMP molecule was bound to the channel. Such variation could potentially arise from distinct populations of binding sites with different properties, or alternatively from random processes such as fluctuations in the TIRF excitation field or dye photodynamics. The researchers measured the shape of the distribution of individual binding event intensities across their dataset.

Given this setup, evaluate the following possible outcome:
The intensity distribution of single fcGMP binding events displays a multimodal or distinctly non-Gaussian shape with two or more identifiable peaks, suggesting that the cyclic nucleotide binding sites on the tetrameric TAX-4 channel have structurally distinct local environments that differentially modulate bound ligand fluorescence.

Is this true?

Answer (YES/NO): NO